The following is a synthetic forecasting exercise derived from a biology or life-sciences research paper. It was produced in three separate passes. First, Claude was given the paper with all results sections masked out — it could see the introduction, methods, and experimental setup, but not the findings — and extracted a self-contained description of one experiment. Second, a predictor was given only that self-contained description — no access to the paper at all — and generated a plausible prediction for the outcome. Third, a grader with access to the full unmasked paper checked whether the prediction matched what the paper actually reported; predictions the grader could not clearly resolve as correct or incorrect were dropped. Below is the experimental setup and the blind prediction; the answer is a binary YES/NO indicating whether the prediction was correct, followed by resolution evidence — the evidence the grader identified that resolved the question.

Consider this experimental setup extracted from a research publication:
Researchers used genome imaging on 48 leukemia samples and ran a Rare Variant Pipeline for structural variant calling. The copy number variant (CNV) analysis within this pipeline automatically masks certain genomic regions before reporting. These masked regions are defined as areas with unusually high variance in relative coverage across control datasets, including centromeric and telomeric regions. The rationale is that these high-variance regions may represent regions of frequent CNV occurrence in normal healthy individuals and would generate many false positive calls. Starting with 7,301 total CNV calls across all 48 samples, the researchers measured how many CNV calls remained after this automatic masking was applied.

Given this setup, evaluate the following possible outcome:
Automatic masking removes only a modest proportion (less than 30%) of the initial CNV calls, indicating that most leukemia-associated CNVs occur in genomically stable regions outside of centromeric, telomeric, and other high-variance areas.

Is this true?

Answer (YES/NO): NO